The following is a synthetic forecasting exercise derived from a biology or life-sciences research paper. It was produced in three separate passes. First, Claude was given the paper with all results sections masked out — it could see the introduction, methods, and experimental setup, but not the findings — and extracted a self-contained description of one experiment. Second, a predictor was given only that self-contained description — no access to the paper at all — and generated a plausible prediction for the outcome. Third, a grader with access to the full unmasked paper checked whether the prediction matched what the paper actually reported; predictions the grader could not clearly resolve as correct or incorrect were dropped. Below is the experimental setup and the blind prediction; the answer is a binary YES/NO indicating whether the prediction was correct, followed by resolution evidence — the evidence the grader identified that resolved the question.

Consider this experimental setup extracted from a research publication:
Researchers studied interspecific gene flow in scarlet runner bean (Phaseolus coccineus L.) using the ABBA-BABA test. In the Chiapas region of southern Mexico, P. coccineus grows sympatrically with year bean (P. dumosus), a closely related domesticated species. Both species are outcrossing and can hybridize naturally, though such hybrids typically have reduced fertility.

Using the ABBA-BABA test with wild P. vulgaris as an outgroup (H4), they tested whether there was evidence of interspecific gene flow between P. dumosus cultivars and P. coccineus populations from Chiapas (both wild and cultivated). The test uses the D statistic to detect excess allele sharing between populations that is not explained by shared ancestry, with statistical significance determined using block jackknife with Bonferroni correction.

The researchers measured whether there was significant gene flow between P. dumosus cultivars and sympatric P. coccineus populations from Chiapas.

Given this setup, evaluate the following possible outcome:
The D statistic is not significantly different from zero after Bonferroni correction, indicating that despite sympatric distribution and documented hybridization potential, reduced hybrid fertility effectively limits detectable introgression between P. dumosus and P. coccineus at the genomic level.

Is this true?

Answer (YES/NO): NO